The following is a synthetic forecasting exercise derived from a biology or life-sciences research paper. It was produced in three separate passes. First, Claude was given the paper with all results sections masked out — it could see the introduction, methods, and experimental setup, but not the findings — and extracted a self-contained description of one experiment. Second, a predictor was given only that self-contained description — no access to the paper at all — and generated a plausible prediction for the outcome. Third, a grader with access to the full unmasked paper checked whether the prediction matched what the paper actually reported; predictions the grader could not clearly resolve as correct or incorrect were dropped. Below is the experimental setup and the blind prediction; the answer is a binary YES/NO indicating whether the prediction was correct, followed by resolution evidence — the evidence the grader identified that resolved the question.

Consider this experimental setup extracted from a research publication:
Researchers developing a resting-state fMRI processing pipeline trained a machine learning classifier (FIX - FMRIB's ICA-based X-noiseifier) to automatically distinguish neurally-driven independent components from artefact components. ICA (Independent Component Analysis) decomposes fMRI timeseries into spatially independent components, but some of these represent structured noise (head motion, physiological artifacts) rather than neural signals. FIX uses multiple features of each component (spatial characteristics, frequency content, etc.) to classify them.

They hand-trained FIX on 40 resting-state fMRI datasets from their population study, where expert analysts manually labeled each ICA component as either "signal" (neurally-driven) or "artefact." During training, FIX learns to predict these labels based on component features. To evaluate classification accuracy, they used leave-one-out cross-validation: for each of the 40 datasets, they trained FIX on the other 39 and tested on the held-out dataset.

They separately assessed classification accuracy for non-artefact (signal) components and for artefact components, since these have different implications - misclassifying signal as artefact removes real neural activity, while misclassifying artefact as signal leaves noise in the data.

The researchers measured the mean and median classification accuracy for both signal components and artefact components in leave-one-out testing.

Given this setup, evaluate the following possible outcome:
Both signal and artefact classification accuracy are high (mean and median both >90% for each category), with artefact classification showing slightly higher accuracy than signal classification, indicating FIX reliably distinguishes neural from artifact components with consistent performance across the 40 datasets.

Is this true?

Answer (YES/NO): NO